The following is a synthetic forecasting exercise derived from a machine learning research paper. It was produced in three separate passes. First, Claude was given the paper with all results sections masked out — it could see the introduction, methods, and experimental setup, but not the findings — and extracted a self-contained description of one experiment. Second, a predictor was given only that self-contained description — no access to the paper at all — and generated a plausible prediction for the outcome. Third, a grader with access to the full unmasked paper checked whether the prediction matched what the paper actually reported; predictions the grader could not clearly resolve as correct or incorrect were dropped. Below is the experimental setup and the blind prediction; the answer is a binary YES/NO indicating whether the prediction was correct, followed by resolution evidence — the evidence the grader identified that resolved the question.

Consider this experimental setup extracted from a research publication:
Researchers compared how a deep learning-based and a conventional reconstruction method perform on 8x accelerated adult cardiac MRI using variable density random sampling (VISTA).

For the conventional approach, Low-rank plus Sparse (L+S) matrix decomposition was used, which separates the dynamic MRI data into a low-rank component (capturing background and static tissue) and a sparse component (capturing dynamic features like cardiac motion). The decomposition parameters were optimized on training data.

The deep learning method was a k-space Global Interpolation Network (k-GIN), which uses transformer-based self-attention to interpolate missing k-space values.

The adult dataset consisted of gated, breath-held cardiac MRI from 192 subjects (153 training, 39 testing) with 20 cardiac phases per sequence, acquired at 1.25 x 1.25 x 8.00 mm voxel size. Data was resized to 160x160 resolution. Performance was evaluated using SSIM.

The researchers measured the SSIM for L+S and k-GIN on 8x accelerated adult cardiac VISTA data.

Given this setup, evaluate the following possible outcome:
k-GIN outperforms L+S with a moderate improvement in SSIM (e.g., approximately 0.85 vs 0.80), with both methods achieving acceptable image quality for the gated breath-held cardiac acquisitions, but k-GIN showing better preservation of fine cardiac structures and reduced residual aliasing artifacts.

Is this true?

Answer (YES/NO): NO